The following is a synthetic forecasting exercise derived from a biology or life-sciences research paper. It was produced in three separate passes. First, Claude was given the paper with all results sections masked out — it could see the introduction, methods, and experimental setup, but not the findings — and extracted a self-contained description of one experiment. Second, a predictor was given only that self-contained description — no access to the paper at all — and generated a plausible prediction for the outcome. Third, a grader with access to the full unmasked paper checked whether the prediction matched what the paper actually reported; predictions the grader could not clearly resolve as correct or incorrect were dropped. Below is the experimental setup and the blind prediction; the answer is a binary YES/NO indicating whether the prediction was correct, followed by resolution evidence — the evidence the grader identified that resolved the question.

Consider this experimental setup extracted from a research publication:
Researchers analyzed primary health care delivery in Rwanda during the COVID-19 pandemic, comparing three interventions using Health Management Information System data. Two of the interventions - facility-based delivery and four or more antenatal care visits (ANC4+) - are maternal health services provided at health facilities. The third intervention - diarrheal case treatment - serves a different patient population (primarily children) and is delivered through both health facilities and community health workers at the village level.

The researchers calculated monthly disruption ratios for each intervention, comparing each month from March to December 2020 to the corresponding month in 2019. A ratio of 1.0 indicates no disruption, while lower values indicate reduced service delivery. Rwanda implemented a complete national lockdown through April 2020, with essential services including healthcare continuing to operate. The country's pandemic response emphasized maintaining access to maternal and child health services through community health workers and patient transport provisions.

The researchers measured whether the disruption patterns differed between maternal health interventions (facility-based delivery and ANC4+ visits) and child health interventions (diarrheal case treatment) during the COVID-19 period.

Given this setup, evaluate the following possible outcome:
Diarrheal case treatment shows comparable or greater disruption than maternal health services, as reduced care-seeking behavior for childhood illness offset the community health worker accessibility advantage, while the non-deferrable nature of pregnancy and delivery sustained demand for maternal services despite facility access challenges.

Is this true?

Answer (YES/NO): YES